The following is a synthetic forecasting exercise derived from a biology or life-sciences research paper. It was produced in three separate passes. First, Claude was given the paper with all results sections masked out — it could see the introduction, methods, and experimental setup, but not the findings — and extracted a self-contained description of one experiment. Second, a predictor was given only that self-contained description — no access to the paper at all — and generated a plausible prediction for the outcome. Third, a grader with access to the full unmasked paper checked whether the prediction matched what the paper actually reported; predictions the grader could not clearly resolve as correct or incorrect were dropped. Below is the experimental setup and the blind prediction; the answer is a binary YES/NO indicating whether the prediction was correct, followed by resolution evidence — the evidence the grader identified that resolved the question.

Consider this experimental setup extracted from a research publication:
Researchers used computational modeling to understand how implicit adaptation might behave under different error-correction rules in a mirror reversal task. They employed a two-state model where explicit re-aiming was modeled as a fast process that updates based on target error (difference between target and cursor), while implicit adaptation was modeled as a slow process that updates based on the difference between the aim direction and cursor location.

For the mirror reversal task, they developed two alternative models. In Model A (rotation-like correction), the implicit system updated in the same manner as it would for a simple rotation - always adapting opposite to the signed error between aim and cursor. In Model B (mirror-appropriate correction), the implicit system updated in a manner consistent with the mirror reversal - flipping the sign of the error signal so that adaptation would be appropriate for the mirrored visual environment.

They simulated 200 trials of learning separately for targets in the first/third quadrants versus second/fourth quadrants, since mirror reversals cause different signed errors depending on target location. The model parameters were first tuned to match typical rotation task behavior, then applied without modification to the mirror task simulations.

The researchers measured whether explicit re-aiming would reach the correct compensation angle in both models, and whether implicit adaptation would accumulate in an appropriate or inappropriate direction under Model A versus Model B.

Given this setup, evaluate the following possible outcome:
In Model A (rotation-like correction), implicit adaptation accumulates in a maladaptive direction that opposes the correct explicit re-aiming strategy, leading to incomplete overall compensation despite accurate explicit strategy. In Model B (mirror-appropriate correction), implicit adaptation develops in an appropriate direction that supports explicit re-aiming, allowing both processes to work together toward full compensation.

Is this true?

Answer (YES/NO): NO